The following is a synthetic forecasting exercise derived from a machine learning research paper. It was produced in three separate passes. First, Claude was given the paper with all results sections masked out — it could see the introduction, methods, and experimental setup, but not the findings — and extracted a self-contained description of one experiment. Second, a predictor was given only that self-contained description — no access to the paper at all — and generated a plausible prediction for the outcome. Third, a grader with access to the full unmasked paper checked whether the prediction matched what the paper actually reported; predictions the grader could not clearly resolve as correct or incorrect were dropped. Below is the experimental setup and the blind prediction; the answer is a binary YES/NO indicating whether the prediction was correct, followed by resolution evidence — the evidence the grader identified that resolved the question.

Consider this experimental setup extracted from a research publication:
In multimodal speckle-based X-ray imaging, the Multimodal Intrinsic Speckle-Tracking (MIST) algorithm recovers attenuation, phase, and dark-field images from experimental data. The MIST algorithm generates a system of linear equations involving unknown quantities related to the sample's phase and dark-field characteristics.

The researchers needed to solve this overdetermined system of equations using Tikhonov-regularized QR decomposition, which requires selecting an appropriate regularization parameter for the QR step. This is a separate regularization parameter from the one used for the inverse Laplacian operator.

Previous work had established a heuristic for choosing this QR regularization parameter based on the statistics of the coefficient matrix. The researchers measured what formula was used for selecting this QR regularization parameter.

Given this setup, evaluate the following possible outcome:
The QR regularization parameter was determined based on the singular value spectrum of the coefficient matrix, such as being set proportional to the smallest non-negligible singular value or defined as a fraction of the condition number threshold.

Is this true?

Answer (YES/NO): NO